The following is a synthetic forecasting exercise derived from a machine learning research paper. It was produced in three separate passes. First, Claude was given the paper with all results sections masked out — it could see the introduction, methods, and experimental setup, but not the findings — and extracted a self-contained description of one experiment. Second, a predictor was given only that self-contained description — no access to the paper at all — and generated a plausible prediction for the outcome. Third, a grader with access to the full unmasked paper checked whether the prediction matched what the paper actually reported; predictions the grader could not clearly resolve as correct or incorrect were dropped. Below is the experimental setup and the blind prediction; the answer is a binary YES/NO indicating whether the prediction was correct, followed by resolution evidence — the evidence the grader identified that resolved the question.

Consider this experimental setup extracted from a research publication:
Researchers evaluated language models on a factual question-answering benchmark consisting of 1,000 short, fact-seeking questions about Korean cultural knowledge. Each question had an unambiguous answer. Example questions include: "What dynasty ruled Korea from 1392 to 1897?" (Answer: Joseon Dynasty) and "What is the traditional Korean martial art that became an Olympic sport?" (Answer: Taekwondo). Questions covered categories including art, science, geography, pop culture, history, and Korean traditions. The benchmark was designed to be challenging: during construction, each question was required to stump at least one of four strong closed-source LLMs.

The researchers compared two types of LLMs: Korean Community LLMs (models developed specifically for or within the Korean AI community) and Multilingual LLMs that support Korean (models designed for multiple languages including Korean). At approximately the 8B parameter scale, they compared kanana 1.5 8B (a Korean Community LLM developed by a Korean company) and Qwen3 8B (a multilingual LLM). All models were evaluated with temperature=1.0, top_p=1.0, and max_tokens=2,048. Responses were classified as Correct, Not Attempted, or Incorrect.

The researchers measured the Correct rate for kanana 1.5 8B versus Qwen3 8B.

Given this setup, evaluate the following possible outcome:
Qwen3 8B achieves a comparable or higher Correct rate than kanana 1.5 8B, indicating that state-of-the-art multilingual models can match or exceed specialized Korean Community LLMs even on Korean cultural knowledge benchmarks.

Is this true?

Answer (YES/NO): NO